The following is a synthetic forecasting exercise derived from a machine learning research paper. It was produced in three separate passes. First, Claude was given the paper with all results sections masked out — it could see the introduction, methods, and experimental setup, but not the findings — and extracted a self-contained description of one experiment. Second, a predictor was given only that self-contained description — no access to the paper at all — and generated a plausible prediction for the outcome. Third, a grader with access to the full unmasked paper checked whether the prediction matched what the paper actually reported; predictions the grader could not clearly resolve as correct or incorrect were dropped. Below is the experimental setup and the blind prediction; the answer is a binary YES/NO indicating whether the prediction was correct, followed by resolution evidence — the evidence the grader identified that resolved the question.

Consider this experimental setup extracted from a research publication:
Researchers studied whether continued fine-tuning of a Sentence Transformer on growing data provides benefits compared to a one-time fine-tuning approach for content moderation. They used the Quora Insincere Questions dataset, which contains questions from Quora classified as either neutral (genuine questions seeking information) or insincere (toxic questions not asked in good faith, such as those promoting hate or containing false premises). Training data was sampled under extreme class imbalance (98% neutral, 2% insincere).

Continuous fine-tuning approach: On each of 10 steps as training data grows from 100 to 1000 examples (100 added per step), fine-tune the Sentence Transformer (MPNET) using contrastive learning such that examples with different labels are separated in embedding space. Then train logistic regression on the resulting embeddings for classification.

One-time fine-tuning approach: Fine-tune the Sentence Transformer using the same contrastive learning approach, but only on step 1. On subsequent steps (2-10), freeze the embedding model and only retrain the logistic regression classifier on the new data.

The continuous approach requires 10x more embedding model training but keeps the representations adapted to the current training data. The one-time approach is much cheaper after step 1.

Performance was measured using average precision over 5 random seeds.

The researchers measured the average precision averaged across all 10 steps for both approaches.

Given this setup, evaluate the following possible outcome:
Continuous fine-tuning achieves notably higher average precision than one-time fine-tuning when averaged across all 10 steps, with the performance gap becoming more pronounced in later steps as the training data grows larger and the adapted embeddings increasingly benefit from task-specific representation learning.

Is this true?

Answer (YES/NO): NO